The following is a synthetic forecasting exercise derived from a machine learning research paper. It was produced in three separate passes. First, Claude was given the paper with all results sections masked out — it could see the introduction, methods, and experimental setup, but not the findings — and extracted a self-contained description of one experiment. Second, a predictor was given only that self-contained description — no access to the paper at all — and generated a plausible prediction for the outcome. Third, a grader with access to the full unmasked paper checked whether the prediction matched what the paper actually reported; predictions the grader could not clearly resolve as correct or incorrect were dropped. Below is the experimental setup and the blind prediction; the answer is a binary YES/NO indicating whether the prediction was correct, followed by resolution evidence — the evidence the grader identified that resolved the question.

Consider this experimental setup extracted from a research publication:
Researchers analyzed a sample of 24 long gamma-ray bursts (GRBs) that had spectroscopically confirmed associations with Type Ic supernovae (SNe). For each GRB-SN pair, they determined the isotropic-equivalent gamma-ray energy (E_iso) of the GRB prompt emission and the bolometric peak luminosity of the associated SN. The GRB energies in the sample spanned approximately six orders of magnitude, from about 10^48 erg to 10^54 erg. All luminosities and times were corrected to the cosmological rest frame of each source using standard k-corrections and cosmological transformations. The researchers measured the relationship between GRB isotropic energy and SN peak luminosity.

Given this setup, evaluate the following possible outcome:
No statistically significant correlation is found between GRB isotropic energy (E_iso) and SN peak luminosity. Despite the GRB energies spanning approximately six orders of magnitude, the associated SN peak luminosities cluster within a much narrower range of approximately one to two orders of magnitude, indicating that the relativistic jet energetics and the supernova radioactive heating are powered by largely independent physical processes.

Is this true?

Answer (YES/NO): YES